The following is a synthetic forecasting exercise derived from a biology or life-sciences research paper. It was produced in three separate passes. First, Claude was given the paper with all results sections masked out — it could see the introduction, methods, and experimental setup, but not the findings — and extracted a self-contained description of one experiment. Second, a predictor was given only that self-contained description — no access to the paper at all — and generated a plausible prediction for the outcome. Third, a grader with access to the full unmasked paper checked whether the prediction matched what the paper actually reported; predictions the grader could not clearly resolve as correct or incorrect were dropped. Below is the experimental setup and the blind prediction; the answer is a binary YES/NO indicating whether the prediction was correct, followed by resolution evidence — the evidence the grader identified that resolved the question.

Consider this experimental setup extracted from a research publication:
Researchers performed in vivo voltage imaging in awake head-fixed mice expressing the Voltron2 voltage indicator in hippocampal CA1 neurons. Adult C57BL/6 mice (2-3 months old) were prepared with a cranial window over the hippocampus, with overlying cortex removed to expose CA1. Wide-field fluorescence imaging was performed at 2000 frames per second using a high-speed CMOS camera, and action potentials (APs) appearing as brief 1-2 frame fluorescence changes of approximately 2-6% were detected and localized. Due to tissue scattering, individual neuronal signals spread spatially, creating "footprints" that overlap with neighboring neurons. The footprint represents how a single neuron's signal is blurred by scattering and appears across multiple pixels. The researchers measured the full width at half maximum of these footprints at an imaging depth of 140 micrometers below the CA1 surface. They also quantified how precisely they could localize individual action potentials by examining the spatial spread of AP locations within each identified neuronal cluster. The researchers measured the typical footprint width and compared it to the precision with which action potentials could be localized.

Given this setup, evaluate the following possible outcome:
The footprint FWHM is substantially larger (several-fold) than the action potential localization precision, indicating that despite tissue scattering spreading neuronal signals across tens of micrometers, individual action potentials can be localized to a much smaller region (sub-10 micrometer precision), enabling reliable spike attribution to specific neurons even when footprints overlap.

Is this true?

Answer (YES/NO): YES